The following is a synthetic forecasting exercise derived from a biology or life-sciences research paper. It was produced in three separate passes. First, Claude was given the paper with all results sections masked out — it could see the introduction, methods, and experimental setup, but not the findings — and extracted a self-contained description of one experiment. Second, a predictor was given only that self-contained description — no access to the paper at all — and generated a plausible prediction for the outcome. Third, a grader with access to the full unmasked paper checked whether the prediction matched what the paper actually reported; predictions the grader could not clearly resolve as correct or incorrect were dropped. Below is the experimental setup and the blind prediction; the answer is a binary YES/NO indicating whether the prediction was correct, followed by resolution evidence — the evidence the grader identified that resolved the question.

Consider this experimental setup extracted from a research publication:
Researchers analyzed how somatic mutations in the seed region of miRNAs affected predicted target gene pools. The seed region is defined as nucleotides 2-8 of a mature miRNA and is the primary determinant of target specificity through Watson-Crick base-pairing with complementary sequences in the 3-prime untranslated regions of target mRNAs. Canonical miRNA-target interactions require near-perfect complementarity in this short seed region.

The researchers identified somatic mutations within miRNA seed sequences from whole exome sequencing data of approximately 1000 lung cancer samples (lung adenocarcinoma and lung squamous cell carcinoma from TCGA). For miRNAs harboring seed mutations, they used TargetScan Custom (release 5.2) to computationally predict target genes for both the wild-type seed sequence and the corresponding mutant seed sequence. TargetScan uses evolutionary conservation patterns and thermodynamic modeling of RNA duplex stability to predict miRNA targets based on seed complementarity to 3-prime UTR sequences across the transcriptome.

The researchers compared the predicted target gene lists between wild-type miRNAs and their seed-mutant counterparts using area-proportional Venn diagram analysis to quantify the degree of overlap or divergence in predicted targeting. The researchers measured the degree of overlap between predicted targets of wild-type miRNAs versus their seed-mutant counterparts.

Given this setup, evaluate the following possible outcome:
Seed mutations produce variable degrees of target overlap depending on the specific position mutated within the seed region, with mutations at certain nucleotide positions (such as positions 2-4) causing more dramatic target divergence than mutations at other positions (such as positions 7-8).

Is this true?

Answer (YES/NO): YES